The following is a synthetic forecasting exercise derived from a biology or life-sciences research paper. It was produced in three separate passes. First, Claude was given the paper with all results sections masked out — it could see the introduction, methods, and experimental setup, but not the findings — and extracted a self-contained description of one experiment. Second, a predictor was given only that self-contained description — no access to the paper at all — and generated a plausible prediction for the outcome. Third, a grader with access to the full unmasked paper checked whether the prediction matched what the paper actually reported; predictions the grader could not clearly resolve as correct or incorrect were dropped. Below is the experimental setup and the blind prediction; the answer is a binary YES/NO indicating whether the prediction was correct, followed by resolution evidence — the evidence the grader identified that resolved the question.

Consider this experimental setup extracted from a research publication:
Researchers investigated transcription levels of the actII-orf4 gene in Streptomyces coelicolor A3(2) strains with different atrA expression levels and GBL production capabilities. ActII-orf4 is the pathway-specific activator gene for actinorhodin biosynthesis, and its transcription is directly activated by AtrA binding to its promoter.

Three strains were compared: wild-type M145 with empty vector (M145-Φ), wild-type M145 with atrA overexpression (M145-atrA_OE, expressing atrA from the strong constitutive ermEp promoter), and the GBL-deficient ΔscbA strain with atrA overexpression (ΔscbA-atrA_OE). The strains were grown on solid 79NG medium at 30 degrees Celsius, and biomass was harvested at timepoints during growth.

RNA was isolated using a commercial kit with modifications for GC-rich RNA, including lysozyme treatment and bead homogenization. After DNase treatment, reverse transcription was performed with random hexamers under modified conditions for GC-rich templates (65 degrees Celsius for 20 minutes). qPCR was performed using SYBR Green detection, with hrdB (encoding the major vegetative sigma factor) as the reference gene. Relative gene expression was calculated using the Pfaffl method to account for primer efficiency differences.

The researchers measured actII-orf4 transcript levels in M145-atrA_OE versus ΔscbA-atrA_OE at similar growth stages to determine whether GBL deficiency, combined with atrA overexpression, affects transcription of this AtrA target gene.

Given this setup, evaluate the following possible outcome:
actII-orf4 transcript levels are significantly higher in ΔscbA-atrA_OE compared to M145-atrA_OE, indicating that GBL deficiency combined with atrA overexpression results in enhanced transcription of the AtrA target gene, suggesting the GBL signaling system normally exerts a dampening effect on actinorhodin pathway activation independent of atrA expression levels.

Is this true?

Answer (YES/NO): YES